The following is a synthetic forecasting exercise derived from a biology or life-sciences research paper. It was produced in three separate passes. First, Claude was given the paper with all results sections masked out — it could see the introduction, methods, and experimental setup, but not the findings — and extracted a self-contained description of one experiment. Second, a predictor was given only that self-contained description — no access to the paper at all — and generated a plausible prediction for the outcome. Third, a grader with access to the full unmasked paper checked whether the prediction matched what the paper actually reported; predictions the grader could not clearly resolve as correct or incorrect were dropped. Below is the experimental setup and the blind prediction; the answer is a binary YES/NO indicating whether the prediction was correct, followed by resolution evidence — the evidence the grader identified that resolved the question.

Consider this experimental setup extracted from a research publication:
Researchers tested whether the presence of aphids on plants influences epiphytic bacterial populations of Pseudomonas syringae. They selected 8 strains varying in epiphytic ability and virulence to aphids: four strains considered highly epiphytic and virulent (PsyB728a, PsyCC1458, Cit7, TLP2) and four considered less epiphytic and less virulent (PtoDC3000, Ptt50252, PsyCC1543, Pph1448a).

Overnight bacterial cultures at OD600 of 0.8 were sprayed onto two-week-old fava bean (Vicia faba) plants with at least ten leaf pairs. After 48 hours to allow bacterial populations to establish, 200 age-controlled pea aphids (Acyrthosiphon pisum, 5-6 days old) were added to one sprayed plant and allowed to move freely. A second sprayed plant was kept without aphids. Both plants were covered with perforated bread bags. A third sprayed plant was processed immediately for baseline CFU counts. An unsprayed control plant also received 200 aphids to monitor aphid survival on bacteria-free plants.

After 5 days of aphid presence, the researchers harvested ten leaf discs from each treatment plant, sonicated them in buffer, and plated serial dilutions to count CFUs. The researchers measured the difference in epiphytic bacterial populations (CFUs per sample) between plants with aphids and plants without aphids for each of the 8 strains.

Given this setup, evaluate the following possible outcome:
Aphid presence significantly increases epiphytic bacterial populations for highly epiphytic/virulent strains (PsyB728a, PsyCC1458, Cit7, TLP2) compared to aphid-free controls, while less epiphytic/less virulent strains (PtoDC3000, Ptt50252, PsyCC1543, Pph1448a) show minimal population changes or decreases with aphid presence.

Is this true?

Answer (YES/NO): NO